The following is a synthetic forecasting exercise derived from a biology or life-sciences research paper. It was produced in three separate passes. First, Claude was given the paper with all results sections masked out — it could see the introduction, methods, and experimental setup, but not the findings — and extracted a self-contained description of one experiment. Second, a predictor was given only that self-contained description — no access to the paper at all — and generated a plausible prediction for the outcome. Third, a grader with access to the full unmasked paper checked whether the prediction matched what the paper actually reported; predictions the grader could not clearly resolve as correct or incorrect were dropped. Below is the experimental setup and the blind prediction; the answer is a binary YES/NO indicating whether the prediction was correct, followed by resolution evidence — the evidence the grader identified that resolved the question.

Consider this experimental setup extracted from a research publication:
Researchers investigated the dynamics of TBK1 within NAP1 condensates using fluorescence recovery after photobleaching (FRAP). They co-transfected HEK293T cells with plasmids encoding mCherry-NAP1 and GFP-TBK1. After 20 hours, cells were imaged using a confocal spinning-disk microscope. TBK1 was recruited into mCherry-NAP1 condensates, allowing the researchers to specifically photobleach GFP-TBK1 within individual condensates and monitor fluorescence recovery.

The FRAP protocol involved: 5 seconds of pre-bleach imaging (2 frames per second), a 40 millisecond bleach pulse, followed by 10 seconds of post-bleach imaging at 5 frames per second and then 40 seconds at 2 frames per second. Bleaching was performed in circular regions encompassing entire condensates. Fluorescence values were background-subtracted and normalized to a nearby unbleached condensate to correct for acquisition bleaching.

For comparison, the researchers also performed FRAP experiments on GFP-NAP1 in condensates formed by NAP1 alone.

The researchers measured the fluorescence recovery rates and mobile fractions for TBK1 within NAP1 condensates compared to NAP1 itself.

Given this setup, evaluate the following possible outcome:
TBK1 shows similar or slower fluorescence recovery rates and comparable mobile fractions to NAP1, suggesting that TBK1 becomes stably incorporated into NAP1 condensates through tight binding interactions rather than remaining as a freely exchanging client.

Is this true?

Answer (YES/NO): NO